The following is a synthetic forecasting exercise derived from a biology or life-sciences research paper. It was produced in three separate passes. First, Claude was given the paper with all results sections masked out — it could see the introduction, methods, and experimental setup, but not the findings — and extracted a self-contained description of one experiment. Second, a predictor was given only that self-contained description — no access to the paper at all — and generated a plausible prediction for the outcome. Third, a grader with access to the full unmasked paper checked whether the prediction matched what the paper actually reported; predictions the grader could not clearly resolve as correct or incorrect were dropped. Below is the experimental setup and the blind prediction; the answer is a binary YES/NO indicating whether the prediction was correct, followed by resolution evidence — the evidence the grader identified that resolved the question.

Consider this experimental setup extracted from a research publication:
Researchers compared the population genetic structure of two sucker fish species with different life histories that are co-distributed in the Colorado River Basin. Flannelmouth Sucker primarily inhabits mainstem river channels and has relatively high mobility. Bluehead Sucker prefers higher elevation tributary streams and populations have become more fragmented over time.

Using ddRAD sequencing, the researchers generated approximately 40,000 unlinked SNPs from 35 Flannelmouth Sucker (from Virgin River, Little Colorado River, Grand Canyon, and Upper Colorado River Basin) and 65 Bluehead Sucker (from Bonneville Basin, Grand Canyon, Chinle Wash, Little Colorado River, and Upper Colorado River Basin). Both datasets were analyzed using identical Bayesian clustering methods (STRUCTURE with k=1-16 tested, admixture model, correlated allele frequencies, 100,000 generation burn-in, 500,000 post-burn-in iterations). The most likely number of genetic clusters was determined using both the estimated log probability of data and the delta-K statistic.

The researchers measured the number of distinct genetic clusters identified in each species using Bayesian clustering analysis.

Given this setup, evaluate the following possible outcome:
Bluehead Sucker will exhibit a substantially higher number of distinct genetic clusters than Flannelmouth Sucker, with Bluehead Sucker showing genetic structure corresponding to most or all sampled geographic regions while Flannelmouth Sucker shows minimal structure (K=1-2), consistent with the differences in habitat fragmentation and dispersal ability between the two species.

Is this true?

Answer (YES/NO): YES